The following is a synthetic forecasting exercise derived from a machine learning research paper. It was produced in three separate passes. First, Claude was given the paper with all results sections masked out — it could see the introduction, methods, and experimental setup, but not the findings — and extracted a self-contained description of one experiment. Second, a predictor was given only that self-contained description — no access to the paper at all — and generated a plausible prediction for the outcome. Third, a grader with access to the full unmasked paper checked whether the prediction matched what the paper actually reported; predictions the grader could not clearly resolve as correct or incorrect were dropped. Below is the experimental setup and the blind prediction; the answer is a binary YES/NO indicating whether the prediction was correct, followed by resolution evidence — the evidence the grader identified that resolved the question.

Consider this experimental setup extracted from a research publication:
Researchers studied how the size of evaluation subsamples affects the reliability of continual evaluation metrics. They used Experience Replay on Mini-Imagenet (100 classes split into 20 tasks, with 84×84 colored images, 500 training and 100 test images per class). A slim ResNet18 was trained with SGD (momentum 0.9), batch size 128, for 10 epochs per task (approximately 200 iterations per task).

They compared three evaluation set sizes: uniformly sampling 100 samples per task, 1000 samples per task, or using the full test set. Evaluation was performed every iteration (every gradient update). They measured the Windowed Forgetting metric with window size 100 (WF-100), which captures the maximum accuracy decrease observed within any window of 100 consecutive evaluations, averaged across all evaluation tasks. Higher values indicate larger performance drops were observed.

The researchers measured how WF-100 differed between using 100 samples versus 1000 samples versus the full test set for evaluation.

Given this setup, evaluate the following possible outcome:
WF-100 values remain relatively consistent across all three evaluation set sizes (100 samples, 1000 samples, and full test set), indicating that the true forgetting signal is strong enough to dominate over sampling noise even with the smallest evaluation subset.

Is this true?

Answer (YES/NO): NO